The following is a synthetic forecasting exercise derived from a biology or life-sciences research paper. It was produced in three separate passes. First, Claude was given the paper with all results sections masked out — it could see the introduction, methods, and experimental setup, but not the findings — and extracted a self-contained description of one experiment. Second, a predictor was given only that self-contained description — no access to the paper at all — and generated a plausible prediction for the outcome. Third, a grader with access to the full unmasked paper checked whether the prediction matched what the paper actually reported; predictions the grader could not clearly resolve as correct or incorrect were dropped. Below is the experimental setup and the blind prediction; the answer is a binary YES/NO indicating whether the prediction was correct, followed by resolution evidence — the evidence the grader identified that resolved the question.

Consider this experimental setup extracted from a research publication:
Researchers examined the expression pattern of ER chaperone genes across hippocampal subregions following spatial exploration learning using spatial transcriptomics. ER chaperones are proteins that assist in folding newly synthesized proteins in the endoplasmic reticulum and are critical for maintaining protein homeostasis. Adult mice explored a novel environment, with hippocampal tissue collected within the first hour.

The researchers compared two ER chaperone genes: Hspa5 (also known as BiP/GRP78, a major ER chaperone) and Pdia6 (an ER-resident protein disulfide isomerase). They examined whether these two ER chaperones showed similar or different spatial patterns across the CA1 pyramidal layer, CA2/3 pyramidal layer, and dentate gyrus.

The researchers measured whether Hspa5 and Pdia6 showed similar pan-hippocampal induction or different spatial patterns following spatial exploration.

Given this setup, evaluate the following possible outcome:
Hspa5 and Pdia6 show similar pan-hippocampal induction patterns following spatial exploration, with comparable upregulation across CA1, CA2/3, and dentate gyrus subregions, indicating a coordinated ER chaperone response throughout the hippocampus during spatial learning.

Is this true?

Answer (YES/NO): NO